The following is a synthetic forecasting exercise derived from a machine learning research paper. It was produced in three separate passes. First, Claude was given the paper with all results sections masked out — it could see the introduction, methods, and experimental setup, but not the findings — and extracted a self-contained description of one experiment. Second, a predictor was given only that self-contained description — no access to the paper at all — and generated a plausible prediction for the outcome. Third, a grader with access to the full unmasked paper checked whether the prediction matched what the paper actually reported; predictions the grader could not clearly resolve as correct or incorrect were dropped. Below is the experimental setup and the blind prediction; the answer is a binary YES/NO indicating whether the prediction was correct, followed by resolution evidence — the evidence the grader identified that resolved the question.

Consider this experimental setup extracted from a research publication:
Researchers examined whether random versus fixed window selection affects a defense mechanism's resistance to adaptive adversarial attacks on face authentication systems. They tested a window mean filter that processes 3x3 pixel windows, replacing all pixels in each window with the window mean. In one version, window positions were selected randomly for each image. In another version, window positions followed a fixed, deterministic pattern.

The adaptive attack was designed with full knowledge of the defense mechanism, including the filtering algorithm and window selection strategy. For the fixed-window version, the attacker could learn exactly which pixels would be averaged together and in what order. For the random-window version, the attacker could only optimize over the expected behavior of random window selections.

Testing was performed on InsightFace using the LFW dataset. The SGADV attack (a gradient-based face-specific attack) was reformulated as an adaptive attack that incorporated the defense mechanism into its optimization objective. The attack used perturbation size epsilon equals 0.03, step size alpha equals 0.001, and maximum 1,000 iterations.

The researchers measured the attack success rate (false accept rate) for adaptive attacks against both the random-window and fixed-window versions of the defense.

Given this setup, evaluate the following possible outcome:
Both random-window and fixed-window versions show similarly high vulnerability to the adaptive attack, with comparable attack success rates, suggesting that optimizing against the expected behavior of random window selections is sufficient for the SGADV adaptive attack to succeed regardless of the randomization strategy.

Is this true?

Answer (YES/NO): NO